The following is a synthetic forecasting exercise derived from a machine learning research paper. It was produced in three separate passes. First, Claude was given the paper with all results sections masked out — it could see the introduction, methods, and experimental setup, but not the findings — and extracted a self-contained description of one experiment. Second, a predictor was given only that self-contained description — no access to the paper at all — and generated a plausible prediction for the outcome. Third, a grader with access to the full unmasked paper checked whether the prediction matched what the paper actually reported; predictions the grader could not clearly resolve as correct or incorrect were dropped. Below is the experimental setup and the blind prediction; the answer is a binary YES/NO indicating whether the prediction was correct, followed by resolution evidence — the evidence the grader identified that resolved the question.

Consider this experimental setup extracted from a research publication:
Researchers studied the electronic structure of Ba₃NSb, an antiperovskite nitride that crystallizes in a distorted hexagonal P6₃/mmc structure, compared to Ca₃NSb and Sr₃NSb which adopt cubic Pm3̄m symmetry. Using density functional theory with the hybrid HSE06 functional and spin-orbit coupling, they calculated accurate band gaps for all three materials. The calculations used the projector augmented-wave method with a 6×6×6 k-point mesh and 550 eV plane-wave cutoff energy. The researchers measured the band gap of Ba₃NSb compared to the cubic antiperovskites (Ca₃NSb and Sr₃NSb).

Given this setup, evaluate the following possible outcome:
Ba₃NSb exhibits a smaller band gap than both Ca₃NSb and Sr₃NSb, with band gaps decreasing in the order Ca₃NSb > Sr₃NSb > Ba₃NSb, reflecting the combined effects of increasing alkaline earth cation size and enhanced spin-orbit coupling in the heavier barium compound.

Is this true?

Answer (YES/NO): NO